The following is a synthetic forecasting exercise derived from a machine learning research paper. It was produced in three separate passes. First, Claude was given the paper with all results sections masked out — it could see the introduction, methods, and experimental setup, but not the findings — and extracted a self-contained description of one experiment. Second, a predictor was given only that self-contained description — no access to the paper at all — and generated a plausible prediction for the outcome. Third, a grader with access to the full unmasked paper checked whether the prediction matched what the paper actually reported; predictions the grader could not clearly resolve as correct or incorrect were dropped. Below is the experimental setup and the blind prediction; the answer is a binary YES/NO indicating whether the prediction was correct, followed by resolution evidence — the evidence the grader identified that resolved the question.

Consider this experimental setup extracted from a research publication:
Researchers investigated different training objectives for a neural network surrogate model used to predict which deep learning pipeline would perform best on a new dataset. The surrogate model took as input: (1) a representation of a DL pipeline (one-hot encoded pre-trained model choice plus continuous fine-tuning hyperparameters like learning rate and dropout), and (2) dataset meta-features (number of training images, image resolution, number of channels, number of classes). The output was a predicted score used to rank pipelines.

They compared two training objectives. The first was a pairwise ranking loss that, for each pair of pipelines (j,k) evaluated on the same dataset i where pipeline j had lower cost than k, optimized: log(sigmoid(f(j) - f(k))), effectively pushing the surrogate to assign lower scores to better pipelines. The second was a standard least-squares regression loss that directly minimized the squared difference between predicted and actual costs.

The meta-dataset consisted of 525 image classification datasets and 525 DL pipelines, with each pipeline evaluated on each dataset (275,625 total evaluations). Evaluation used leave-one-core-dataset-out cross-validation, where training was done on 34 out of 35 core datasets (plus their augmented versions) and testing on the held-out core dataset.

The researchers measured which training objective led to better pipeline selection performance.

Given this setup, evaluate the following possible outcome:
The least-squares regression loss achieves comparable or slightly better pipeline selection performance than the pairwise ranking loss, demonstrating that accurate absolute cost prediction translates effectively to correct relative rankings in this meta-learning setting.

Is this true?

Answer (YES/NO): NO